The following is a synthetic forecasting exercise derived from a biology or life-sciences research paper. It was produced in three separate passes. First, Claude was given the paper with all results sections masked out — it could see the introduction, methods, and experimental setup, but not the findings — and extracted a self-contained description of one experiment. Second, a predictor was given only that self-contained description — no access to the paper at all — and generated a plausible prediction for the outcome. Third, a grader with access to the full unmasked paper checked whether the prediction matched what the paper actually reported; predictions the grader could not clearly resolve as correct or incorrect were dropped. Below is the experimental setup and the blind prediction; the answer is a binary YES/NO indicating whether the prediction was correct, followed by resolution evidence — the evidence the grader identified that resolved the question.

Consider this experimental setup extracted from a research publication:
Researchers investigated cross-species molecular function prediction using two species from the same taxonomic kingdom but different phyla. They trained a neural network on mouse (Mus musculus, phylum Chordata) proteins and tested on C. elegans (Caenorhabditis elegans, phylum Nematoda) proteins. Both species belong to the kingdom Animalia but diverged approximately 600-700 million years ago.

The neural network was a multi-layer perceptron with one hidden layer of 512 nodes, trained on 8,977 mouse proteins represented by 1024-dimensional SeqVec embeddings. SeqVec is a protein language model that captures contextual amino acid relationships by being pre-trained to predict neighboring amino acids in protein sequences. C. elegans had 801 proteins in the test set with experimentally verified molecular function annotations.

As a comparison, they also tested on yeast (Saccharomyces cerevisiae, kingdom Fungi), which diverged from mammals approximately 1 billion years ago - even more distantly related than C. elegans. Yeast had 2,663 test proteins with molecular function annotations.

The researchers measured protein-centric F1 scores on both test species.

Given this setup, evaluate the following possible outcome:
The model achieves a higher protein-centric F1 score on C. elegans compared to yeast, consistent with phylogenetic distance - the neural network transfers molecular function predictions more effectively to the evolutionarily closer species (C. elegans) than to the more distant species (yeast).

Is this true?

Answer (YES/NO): YES